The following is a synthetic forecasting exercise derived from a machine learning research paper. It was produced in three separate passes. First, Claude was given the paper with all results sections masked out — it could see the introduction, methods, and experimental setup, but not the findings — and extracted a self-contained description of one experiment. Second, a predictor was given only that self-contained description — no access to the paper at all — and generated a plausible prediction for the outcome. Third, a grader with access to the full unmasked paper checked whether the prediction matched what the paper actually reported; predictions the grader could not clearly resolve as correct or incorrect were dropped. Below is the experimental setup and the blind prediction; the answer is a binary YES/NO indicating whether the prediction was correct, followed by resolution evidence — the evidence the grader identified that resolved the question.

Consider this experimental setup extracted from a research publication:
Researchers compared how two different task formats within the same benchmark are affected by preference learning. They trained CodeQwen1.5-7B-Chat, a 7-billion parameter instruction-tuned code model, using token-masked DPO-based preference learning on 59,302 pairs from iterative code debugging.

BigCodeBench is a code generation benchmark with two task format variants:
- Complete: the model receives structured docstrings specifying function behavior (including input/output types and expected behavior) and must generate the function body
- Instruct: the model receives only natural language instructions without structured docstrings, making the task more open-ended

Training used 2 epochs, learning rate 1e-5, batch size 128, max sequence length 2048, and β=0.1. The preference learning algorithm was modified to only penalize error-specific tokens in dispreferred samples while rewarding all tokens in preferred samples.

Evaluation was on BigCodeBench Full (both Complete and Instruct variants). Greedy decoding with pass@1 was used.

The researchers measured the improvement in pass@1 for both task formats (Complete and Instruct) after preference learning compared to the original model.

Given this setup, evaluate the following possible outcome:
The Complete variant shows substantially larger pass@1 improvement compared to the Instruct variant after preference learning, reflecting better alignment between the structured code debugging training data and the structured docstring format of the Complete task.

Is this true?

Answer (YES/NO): YES